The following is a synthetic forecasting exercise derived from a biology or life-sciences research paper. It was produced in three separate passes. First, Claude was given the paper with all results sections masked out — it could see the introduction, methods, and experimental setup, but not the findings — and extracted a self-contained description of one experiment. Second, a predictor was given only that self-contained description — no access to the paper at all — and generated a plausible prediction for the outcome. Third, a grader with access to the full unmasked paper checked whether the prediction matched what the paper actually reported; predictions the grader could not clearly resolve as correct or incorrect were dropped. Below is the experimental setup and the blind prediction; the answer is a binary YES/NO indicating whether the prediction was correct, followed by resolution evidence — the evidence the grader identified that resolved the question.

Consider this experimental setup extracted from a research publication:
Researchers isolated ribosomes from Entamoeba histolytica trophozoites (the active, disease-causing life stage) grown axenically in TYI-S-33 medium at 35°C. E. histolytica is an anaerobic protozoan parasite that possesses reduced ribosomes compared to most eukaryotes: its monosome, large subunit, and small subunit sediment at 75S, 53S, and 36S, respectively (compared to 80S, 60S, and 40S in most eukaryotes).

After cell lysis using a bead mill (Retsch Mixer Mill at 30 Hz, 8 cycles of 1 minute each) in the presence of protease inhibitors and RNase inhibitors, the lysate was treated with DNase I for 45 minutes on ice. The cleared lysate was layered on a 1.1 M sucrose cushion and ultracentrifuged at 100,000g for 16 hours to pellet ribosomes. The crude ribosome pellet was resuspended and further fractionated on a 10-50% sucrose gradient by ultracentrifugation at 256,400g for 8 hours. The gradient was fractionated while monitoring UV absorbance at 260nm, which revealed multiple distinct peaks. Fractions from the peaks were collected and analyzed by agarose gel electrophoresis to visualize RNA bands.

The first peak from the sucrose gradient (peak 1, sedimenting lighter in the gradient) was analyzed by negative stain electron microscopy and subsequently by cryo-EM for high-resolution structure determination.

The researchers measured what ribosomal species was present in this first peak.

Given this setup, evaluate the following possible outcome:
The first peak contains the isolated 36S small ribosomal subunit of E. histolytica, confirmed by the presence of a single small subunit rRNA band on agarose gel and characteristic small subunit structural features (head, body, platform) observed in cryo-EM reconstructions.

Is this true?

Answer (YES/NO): NO